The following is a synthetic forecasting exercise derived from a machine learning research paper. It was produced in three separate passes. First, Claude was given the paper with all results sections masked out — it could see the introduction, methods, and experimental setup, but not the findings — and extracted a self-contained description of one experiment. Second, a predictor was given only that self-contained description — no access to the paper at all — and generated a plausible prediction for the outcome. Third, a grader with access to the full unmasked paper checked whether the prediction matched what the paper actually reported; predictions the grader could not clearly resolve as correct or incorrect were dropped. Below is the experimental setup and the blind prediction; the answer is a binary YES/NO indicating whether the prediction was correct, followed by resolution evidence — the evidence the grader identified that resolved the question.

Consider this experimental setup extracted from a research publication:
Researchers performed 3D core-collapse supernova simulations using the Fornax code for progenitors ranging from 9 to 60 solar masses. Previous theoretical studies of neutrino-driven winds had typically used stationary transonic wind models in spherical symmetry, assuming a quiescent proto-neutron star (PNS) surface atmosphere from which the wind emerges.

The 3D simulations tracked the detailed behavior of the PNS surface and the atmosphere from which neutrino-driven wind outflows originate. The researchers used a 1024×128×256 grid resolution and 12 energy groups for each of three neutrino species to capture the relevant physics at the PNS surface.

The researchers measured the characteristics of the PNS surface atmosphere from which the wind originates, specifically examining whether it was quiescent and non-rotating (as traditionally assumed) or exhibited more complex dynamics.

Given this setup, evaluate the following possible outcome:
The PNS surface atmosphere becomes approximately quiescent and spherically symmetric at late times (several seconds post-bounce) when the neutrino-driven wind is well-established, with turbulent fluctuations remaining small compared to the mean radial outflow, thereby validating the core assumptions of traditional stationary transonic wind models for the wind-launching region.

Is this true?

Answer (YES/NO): NO